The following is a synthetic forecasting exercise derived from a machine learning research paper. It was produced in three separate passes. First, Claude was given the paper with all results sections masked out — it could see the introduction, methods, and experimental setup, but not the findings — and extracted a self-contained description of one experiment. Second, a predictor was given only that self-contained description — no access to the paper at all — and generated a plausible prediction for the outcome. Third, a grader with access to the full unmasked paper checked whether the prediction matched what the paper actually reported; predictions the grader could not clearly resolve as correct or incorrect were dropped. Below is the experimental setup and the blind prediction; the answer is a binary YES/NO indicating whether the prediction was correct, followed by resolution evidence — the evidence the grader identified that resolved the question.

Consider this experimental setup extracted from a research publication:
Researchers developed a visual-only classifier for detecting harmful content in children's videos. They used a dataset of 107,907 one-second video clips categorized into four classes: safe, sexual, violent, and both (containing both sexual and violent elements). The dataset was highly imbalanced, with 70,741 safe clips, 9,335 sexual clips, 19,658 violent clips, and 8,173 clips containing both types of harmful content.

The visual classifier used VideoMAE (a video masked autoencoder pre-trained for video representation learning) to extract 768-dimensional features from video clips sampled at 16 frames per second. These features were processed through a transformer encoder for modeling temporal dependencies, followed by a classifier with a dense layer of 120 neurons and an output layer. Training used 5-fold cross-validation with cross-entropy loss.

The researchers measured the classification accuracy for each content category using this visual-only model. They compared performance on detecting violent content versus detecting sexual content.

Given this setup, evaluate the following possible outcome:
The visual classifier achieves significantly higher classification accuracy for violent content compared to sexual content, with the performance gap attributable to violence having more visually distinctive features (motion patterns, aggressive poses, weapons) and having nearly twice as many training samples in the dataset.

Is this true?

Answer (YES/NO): NO